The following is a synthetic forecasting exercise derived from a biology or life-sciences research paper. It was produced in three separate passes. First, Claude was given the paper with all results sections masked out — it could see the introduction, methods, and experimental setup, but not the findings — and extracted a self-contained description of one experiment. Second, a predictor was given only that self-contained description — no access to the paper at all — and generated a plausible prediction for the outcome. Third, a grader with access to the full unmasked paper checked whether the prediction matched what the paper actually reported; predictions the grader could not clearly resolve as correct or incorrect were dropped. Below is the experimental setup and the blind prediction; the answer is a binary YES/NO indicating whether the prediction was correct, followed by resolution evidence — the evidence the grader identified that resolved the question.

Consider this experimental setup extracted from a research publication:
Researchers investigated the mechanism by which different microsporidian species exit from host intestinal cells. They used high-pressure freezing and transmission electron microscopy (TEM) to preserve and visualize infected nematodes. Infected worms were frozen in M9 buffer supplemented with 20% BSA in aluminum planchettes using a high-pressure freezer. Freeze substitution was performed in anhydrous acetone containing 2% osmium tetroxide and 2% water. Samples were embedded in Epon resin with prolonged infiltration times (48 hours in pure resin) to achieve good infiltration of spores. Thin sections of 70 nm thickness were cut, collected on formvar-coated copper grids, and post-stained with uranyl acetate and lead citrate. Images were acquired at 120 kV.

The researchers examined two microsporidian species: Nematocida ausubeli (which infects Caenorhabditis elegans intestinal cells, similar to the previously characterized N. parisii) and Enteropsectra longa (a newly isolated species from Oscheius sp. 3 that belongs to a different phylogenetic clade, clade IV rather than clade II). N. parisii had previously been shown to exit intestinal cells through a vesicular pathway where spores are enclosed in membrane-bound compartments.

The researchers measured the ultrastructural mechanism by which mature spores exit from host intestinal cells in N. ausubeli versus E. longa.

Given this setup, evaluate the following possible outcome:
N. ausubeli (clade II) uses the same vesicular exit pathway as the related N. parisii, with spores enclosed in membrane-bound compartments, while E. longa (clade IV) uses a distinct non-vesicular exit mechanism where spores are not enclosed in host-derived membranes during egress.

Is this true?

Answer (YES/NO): YES